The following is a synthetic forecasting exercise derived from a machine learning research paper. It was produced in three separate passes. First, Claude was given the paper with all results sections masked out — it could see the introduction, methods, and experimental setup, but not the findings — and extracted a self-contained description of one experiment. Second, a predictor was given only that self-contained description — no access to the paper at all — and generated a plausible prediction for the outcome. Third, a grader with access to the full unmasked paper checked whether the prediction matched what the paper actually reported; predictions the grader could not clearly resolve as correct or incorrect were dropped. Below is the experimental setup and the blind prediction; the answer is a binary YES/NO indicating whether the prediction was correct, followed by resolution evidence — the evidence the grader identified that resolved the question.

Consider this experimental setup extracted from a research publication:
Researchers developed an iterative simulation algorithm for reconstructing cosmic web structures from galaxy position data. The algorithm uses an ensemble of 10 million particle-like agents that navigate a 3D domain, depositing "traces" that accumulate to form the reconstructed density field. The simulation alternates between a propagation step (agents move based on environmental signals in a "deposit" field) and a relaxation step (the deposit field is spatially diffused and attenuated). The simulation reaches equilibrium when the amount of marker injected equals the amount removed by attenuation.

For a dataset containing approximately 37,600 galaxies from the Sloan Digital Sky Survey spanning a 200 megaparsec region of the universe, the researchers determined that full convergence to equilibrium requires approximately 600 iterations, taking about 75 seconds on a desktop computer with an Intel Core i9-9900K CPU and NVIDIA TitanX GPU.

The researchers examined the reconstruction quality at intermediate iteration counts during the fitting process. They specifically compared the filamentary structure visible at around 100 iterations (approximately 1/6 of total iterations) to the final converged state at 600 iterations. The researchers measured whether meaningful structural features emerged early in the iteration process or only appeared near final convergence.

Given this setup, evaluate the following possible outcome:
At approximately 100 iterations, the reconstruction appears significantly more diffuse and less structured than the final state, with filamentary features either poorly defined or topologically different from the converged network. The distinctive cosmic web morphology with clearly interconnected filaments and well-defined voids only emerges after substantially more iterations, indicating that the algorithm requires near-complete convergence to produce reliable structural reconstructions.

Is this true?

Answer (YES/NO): NO